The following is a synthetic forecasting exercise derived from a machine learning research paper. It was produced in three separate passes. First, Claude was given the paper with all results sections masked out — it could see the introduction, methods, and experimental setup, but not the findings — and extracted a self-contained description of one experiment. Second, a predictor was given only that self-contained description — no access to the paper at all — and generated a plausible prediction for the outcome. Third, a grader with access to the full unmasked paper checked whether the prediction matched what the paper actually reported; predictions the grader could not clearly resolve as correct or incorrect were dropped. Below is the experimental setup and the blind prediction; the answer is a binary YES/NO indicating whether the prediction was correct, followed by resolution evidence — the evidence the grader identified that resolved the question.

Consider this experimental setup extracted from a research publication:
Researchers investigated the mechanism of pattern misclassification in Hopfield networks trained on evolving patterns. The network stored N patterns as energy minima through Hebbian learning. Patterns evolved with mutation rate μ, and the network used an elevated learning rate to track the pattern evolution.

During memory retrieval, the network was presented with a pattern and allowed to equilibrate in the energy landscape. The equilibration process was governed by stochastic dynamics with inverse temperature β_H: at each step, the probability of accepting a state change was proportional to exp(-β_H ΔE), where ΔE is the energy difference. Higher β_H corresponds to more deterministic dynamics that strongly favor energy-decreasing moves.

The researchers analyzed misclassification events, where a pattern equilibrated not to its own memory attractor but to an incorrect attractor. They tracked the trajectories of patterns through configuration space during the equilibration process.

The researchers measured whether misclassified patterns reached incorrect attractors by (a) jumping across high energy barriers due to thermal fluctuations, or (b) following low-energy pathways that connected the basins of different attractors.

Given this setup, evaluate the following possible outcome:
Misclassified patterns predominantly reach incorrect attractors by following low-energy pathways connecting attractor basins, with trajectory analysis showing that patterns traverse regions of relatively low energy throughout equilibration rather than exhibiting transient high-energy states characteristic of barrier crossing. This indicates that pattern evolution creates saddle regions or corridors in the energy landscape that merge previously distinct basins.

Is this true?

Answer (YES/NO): YES